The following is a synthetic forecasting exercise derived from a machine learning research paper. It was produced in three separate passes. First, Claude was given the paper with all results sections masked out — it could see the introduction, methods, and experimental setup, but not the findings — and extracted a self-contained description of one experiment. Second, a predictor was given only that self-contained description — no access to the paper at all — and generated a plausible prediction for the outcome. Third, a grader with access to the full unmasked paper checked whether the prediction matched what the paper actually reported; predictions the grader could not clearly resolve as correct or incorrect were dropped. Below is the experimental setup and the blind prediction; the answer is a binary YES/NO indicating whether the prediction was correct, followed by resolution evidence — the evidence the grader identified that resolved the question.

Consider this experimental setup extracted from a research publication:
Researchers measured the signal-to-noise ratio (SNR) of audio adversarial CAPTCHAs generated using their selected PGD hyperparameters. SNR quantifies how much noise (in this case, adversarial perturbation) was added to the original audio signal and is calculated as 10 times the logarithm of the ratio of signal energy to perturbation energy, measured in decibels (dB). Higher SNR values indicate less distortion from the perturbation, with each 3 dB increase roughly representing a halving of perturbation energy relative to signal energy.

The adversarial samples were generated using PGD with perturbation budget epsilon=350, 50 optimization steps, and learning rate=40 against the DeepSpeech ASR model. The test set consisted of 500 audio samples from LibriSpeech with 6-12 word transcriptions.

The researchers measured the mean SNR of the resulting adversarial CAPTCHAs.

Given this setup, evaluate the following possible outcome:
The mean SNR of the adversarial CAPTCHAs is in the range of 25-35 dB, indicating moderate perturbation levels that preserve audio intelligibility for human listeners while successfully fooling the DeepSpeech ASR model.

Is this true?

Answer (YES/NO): NO